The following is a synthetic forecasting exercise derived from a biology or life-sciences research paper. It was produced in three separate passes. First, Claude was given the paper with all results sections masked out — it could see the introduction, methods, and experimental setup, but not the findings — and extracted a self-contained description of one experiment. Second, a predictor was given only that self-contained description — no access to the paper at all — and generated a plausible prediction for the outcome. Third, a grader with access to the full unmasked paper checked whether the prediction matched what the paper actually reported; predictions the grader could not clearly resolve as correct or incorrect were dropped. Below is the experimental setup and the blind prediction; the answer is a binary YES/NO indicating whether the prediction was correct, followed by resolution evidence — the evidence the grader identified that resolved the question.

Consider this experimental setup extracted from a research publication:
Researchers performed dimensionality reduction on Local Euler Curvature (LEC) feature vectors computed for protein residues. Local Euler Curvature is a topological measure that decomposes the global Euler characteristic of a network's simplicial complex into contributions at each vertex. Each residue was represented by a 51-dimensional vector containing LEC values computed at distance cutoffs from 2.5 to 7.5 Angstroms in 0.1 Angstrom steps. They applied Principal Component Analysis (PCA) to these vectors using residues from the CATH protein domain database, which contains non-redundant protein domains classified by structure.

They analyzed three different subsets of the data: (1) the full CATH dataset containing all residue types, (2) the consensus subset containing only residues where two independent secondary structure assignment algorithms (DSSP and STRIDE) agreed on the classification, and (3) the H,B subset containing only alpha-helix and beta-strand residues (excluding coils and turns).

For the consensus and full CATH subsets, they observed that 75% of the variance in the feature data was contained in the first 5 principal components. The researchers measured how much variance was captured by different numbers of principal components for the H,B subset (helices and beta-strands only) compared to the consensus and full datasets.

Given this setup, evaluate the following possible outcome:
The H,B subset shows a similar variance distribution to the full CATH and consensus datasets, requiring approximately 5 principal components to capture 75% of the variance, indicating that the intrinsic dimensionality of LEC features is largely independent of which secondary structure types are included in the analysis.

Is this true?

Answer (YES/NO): NO